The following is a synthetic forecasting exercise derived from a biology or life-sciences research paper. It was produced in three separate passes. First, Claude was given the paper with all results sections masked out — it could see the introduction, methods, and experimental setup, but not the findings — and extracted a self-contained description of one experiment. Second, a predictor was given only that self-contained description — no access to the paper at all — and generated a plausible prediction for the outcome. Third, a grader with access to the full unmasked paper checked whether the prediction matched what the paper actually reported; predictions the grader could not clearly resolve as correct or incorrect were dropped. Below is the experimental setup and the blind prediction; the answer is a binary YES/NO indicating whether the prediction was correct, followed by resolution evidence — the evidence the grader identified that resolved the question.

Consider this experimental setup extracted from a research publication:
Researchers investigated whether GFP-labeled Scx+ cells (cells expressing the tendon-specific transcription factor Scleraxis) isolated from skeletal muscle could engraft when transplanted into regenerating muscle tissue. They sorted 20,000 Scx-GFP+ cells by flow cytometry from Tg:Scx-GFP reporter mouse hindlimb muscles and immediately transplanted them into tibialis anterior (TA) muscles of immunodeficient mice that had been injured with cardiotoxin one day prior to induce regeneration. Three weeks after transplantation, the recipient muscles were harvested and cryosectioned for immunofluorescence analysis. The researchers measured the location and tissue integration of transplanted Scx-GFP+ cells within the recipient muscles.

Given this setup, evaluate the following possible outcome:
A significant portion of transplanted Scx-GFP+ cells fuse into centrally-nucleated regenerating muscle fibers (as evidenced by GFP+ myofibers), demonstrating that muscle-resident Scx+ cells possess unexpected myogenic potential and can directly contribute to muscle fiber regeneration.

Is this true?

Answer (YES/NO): NO